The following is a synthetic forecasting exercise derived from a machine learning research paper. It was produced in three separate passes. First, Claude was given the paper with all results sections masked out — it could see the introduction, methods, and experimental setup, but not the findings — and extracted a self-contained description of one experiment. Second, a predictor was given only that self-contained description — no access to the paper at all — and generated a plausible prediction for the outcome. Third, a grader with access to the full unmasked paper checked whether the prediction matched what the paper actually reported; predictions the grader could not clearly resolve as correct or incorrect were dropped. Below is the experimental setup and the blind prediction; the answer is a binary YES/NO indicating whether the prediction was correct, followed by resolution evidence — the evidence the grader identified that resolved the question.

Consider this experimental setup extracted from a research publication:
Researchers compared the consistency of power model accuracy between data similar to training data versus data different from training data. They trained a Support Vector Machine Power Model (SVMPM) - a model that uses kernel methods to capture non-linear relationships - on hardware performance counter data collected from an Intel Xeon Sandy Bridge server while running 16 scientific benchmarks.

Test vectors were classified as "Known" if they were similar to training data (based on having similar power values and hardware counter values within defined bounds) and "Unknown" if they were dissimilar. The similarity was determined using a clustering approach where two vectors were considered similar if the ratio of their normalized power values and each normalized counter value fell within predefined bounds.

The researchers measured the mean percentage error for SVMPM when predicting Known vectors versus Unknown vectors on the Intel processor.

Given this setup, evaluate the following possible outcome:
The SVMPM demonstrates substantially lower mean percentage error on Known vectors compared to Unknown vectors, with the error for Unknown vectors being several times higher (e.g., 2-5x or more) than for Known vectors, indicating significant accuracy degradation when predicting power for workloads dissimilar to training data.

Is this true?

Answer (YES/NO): YES